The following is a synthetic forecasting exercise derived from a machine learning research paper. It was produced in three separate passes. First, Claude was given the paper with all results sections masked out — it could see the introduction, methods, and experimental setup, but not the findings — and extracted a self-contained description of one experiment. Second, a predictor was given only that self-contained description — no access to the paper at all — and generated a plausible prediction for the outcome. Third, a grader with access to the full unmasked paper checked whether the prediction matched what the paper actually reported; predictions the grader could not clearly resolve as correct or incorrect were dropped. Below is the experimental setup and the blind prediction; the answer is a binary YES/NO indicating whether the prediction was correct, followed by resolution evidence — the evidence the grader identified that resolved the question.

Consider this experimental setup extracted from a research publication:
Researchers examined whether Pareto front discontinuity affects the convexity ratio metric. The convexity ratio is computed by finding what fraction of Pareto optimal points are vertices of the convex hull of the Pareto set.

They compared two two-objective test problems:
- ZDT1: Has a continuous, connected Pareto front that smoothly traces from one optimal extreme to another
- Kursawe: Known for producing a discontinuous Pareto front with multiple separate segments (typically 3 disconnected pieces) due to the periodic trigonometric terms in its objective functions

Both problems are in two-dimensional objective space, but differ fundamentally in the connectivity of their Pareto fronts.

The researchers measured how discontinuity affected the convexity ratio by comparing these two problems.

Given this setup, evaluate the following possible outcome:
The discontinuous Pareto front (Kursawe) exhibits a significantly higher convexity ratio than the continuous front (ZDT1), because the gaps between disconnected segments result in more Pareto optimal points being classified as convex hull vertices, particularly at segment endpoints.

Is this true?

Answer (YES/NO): YES